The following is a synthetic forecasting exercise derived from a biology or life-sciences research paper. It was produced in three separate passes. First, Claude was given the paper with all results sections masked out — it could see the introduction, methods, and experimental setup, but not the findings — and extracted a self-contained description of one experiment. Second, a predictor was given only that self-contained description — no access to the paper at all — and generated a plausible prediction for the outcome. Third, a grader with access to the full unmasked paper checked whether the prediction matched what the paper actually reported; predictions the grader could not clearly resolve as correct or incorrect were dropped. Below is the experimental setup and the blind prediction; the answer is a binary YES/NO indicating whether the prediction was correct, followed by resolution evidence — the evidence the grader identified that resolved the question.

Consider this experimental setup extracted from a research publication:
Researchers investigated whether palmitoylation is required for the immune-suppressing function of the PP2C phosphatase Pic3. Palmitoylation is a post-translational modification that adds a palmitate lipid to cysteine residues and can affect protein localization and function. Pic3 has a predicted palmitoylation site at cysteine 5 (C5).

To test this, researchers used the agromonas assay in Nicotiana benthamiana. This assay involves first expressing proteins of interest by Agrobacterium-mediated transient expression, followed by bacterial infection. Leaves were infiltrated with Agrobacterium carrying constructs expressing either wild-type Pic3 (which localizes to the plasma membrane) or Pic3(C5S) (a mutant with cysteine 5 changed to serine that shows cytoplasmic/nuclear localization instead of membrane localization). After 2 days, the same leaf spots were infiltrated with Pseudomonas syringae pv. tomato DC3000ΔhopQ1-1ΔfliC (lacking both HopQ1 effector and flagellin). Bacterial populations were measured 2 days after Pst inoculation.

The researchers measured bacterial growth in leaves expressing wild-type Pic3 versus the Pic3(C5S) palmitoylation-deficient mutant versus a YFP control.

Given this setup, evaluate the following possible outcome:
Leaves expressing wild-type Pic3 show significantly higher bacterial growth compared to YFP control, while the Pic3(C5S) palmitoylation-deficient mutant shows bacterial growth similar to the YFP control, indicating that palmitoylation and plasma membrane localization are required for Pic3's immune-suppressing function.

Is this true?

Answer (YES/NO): YES